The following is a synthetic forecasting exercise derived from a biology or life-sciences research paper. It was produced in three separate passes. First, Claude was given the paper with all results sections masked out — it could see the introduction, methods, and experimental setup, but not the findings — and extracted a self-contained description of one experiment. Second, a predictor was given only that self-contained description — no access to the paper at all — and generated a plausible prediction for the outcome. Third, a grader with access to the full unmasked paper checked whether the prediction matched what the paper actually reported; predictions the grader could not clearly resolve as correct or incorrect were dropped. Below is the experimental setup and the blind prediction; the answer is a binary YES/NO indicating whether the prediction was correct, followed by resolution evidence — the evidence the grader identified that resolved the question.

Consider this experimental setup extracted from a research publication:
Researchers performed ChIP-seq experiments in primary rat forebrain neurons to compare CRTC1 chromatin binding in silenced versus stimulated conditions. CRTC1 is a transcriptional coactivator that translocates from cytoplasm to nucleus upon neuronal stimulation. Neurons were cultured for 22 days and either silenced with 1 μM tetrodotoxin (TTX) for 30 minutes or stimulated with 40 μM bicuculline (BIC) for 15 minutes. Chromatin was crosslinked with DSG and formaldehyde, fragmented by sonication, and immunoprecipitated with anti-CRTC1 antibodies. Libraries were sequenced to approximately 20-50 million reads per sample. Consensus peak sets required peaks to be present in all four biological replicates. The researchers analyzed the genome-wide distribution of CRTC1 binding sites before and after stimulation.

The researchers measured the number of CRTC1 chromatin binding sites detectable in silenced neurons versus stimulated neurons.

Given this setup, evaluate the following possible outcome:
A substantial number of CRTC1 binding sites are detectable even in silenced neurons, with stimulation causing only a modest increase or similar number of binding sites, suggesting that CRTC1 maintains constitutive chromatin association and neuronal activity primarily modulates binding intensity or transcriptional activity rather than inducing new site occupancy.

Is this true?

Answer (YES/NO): NO